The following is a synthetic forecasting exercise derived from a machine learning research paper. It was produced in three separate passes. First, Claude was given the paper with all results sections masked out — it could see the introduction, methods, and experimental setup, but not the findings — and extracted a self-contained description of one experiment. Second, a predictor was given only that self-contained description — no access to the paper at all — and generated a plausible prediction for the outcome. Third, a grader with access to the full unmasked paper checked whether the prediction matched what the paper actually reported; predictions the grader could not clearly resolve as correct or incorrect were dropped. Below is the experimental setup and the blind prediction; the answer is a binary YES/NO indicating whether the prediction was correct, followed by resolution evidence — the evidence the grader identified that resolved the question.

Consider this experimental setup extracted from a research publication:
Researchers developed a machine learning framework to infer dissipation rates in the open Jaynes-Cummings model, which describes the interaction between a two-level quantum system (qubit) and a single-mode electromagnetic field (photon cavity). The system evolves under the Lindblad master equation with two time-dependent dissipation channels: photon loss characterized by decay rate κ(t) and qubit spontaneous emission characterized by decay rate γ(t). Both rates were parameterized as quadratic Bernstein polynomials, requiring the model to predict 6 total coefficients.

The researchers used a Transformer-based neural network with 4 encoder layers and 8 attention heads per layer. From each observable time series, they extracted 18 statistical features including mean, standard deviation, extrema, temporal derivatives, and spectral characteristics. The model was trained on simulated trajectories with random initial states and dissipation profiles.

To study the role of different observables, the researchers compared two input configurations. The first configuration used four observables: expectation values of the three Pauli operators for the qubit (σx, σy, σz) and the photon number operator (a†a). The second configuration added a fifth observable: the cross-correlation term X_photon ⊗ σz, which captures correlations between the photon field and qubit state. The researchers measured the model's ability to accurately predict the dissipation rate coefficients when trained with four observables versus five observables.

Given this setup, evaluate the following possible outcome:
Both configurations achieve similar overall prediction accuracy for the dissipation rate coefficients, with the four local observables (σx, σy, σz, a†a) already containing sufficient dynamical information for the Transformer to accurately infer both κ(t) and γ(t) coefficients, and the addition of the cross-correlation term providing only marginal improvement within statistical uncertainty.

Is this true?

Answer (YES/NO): NO